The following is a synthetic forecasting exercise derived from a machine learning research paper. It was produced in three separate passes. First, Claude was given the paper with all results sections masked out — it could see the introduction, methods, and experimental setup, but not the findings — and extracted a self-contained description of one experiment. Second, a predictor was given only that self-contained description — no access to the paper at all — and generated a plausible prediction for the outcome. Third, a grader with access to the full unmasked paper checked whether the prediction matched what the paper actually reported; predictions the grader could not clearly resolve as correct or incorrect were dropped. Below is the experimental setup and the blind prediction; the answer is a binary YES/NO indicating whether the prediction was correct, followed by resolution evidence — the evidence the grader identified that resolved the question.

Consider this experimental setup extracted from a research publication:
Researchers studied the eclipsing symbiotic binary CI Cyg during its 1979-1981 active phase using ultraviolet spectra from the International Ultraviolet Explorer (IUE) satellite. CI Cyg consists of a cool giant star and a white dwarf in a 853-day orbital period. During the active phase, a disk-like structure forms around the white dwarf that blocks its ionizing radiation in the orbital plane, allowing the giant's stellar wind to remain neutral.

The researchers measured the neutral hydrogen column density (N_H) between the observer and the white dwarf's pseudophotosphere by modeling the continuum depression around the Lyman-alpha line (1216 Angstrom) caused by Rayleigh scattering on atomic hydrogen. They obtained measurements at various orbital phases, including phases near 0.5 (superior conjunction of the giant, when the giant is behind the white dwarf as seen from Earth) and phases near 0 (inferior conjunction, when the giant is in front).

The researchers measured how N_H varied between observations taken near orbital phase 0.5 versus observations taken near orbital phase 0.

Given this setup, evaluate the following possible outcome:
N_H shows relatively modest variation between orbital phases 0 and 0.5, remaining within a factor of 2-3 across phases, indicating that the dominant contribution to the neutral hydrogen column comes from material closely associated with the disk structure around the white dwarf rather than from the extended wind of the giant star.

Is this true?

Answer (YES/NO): NO